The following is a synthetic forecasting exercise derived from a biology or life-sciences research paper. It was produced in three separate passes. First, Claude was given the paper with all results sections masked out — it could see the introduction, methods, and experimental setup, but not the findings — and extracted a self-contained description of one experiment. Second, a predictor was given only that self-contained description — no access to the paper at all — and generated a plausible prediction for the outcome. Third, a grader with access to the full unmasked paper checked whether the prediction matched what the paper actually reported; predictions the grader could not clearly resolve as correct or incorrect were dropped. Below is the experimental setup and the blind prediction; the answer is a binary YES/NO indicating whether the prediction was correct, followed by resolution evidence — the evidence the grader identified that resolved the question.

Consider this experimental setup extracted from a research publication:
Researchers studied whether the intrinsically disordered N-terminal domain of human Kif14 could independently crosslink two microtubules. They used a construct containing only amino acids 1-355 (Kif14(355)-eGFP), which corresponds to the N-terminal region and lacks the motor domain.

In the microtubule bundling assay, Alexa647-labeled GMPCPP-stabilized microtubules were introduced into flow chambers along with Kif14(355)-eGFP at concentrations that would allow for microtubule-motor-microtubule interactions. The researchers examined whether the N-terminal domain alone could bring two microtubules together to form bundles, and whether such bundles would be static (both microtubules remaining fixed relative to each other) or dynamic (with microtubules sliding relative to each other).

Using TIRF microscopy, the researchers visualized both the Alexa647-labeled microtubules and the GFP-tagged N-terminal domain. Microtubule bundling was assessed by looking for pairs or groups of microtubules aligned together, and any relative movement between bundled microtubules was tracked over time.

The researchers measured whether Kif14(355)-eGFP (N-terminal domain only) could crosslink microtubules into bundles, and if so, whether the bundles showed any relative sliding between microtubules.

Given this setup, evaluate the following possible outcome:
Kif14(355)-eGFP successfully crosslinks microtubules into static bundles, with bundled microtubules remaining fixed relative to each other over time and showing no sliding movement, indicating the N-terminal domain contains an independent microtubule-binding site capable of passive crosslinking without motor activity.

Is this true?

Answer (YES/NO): NO